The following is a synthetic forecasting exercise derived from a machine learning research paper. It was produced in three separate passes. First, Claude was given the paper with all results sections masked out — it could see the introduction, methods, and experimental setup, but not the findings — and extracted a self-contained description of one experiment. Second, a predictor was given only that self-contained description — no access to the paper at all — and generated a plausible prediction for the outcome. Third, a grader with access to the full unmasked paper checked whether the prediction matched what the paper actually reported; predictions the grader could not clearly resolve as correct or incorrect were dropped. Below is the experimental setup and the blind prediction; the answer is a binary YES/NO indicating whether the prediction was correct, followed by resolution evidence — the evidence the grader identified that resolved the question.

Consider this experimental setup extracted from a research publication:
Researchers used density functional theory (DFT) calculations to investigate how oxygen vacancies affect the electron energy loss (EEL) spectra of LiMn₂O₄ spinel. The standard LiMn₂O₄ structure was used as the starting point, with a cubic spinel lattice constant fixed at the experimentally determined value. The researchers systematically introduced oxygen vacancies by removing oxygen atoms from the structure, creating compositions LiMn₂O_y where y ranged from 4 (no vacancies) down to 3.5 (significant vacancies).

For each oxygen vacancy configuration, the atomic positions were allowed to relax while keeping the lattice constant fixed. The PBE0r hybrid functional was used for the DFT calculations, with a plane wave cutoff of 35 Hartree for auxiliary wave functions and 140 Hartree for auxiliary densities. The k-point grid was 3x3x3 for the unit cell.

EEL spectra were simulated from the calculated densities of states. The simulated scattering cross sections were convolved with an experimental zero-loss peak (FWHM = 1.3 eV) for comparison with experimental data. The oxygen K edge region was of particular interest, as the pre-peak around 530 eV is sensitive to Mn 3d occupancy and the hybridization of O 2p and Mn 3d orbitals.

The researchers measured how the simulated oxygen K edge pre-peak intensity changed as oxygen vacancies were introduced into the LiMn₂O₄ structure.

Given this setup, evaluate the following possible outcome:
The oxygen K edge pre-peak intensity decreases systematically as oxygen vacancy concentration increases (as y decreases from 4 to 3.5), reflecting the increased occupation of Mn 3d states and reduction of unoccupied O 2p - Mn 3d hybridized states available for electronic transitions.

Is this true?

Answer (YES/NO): NO